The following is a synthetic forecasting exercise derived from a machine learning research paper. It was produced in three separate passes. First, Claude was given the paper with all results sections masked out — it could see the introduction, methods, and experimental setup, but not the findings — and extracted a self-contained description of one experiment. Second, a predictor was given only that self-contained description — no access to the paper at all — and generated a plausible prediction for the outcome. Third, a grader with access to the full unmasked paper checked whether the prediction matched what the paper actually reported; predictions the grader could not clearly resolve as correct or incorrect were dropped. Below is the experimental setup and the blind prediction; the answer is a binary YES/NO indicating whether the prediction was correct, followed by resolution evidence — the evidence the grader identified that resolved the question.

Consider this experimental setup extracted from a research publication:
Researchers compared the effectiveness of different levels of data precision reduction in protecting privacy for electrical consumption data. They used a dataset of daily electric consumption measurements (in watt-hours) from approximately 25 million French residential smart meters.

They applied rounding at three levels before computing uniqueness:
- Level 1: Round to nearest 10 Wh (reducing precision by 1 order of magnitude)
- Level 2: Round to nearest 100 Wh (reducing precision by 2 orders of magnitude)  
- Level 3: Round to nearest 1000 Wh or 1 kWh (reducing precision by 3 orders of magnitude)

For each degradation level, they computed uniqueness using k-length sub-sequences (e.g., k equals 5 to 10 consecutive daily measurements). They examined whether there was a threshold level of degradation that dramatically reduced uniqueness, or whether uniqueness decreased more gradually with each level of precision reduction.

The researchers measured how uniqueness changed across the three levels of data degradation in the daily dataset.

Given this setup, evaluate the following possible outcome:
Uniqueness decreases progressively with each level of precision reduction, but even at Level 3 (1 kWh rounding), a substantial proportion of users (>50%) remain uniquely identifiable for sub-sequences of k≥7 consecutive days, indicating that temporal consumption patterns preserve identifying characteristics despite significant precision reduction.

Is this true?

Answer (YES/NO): NO